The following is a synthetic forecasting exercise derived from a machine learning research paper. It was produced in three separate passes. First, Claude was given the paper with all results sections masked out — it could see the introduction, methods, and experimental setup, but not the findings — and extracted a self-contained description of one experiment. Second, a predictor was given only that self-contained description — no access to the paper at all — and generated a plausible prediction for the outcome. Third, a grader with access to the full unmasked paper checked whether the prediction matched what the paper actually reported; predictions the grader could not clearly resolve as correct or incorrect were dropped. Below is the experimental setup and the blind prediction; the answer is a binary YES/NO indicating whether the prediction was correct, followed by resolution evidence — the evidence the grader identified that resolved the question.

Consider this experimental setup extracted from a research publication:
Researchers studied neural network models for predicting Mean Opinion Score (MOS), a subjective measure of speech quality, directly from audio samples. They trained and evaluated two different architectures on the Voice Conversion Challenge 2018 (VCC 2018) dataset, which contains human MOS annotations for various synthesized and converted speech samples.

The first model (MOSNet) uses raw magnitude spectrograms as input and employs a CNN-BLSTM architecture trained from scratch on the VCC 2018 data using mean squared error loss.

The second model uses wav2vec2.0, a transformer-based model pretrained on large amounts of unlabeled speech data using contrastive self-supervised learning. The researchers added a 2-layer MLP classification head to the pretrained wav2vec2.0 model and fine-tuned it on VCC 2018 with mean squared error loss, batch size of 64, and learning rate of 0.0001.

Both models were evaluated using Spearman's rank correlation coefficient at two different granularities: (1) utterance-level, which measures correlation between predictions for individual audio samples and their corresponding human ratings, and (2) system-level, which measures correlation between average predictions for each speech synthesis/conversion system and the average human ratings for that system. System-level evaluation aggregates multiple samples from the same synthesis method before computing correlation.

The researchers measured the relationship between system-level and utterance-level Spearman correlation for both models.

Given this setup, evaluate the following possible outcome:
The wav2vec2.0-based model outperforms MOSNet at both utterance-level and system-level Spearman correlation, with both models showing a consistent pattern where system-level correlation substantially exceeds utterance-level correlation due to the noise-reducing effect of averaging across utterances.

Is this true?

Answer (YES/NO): YES